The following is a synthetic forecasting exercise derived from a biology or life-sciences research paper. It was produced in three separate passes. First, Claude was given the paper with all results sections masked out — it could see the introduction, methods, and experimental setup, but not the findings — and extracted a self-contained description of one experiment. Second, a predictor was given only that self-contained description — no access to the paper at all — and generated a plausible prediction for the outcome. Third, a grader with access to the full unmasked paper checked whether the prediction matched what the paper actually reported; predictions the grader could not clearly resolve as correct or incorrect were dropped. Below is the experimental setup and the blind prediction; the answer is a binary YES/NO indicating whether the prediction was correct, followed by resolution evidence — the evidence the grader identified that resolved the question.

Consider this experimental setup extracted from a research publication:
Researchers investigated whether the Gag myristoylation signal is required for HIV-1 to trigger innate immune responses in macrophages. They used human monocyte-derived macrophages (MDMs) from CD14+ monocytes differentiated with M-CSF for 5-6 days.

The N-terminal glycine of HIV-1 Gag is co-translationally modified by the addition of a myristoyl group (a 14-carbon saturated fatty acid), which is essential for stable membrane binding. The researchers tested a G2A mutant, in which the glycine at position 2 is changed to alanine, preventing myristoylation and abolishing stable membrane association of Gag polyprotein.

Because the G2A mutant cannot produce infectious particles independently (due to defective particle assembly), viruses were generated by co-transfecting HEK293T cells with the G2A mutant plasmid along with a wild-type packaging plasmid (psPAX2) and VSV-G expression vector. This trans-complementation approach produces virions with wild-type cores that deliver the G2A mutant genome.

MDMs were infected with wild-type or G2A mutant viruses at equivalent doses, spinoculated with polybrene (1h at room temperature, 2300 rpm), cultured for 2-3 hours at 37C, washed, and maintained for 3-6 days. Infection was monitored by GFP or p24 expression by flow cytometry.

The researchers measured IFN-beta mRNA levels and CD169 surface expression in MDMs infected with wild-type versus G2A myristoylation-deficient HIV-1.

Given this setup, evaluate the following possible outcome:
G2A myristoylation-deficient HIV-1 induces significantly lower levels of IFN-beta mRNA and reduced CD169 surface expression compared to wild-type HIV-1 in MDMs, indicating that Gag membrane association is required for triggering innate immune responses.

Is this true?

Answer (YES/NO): YES